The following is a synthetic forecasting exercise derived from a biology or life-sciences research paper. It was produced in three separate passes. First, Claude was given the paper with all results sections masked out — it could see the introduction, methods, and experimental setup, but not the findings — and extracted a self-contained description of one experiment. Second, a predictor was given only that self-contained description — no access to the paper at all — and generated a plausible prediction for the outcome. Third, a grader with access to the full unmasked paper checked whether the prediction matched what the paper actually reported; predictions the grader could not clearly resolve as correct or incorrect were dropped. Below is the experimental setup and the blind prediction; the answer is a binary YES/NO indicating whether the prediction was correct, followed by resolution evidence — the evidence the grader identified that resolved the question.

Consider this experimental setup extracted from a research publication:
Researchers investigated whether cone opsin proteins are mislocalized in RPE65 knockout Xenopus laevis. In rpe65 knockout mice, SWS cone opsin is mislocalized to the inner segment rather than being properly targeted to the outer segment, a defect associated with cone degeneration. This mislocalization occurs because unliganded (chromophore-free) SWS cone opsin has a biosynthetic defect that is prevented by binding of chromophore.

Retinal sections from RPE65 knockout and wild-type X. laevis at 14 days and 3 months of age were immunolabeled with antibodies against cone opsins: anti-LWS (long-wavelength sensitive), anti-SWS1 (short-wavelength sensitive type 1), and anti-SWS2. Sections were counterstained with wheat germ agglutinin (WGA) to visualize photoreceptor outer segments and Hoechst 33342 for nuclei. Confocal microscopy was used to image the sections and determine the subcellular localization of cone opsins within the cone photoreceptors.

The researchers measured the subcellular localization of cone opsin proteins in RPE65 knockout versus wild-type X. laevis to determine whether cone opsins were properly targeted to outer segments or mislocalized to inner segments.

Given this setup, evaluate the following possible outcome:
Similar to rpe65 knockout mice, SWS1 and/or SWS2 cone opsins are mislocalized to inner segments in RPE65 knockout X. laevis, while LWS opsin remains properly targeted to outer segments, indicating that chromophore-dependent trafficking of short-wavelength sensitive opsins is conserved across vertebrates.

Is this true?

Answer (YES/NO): NO